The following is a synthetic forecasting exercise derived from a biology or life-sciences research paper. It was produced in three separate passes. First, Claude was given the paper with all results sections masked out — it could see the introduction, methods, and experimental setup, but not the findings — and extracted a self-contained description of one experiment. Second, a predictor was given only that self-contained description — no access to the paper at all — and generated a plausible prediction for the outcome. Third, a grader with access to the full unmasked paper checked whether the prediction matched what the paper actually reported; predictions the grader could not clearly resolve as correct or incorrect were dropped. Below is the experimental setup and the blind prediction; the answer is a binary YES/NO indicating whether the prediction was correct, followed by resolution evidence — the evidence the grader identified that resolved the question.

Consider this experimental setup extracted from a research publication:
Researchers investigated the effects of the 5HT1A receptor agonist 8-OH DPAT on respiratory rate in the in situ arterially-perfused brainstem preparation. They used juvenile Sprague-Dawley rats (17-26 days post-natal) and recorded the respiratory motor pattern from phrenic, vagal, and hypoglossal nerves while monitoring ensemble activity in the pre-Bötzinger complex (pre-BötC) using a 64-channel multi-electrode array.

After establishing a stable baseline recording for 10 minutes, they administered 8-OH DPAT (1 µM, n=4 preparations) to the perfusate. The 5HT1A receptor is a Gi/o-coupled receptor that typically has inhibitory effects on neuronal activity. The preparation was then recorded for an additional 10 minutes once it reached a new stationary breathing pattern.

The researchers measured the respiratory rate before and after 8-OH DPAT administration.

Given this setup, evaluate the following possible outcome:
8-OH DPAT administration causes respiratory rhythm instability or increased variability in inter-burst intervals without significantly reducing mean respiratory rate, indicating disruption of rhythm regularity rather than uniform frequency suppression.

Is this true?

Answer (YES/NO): NO